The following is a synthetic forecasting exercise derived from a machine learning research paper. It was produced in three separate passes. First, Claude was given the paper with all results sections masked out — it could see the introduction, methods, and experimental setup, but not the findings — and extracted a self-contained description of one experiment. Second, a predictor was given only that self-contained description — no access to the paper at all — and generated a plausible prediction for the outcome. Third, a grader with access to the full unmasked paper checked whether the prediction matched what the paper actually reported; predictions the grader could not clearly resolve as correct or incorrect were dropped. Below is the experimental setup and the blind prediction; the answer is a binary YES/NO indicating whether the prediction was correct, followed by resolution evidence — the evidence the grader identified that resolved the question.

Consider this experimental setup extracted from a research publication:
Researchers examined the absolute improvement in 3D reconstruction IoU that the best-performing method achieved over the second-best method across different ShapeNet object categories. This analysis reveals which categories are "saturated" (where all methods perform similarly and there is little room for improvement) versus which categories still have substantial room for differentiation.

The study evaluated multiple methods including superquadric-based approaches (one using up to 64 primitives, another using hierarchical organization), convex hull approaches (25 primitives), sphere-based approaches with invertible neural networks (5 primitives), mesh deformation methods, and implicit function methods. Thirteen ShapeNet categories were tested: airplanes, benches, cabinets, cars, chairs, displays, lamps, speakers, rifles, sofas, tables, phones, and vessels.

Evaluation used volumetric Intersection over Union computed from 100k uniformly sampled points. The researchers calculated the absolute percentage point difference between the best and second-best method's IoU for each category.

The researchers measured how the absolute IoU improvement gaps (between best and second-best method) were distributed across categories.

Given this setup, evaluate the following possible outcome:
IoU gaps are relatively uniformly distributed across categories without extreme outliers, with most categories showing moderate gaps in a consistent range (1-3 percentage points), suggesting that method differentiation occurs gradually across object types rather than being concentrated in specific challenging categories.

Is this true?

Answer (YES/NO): NO